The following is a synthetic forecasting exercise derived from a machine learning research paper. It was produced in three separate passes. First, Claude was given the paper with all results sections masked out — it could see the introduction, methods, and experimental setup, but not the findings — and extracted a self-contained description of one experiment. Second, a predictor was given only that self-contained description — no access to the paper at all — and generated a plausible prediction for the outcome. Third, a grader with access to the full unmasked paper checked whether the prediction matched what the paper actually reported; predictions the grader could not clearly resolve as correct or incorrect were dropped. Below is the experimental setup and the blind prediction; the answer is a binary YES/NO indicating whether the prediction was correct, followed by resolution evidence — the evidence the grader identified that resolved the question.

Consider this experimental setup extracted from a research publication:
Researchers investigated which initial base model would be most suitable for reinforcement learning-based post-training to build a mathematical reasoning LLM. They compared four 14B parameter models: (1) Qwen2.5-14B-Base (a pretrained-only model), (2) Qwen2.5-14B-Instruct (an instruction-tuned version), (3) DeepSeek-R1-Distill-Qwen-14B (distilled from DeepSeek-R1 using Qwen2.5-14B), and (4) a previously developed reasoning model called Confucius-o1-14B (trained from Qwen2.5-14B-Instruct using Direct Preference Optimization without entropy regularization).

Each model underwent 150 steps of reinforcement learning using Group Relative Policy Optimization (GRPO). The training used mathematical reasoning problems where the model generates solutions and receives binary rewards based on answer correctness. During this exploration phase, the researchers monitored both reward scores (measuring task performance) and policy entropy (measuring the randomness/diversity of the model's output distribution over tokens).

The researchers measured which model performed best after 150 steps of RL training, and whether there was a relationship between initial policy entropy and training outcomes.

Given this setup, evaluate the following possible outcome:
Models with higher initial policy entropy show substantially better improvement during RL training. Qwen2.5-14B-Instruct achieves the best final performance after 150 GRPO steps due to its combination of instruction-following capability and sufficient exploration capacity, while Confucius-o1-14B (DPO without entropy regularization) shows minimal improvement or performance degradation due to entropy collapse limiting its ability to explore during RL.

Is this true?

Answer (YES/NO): NO